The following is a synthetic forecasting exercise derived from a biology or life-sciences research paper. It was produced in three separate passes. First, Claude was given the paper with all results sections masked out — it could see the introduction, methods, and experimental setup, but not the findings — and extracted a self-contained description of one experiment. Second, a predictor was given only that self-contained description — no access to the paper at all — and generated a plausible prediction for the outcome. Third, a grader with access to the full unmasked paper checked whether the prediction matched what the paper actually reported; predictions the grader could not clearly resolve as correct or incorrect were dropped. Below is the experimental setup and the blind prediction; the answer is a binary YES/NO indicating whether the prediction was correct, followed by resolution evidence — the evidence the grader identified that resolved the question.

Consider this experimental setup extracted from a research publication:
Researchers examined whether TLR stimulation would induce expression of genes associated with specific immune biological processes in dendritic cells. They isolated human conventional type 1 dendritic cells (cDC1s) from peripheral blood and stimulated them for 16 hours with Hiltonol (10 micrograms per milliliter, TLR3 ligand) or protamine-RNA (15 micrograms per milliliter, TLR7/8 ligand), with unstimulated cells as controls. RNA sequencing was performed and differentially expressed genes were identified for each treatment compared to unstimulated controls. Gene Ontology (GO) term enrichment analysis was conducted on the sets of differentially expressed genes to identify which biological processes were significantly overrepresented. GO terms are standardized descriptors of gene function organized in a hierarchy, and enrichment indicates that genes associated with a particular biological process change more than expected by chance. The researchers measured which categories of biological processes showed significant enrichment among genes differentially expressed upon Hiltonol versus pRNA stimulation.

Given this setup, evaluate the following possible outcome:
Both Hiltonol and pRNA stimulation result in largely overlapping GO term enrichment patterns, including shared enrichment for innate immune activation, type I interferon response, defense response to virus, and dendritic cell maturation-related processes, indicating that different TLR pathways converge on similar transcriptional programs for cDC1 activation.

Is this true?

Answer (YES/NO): YES